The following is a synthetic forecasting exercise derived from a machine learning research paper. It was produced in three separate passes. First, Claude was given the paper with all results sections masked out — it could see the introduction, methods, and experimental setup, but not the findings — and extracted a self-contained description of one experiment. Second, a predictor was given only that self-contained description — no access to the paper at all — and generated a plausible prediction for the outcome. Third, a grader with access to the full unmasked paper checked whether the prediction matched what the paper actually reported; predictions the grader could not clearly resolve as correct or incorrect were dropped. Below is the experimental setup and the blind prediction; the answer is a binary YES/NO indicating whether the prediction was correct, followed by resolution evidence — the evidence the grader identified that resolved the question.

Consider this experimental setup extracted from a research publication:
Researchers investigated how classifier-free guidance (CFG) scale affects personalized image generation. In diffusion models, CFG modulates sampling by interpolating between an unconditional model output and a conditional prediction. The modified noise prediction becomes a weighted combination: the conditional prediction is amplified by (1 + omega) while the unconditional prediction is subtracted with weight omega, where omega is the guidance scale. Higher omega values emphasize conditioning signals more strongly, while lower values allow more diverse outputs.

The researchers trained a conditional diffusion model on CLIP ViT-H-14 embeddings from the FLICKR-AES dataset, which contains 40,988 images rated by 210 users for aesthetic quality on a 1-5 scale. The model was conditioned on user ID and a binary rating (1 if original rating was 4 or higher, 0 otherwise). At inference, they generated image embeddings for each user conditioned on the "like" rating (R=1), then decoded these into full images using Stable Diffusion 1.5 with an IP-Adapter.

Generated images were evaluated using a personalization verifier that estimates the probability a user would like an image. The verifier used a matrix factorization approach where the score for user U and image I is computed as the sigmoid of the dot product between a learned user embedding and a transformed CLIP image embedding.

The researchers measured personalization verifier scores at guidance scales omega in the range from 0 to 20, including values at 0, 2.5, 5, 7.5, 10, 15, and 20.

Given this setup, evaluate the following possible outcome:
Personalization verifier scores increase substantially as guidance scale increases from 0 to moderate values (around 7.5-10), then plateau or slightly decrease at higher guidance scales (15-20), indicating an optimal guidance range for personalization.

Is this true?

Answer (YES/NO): YES